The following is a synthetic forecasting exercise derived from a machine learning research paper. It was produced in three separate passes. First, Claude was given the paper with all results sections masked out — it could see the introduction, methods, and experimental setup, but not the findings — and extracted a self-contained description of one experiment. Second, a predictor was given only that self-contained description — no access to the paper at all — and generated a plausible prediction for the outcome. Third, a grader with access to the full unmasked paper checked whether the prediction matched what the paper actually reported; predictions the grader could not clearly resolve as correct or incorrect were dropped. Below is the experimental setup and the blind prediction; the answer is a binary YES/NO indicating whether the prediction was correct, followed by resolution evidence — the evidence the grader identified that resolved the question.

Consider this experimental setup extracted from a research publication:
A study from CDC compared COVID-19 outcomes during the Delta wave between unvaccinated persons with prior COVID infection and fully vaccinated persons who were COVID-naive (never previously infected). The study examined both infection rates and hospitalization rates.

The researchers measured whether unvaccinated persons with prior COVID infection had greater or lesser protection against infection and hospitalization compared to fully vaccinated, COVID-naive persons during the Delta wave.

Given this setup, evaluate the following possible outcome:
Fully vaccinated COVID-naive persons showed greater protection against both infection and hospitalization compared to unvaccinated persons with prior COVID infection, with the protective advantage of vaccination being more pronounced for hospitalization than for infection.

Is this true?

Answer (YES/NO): NO